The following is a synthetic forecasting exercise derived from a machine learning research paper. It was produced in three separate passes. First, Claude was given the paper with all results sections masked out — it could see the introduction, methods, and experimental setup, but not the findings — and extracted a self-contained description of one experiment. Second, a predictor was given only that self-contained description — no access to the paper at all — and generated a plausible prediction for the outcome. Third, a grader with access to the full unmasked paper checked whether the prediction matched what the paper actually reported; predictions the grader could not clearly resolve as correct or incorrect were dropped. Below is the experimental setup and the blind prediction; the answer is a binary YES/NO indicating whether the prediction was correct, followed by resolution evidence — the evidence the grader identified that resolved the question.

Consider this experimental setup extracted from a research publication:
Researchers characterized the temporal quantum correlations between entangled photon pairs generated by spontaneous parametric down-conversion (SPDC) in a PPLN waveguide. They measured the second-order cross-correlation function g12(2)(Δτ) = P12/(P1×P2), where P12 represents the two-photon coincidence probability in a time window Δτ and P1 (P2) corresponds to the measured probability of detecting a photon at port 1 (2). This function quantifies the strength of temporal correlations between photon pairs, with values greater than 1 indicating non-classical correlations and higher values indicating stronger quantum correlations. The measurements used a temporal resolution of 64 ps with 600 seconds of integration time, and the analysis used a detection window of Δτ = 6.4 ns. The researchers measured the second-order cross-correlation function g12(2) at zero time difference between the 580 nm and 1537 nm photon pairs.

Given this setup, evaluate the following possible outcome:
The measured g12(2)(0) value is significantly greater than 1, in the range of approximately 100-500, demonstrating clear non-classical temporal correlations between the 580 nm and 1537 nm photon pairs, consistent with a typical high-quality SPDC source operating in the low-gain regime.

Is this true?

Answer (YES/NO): NO